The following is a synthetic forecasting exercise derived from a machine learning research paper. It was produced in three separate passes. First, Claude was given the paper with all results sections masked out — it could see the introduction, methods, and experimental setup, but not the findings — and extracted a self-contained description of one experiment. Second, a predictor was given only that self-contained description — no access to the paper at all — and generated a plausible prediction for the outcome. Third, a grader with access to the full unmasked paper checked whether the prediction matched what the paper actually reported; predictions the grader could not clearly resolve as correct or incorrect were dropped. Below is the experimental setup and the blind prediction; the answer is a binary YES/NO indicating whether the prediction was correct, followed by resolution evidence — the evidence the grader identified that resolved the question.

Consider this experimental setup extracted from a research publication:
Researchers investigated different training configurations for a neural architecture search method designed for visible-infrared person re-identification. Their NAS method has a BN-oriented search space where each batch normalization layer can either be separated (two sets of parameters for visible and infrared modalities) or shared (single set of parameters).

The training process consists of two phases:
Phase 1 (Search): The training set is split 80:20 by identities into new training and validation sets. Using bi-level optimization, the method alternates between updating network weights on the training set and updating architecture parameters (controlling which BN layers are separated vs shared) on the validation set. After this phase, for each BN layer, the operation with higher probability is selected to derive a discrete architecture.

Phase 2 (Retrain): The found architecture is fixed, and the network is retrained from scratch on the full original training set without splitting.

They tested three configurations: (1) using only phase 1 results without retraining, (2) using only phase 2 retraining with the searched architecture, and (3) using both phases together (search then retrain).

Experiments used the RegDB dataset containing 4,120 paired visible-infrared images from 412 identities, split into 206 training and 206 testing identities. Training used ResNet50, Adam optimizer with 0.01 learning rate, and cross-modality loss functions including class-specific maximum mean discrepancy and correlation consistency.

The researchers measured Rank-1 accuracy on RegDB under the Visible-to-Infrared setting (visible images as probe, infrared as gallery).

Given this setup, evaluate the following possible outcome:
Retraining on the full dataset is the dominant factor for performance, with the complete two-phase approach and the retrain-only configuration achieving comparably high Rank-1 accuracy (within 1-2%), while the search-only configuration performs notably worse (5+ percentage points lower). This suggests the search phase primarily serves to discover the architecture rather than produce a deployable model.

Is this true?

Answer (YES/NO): NO